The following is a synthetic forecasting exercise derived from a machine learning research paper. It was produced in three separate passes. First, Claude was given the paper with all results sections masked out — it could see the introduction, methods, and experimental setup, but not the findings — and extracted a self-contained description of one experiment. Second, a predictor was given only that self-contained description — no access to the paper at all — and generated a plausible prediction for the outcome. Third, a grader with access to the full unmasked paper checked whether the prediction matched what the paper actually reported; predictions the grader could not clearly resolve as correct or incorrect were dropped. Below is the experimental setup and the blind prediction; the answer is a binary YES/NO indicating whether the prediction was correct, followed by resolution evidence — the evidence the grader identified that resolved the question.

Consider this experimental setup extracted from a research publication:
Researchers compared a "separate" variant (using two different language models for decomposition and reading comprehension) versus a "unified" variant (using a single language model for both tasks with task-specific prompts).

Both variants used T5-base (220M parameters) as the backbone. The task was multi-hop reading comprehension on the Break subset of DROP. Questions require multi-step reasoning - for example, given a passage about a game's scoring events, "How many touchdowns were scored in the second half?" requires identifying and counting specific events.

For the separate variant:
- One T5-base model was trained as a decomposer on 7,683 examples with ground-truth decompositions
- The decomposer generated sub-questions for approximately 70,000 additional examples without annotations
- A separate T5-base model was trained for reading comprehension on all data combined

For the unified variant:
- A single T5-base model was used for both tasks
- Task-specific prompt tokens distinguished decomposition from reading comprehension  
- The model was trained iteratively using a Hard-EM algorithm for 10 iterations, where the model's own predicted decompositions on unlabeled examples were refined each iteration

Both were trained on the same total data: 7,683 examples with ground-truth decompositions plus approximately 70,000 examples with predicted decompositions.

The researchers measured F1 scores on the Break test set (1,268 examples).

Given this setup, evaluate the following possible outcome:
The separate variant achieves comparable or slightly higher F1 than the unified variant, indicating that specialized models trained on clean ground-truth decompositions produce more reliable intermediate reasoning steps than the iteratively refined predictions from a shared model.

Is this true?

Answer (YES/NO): YES